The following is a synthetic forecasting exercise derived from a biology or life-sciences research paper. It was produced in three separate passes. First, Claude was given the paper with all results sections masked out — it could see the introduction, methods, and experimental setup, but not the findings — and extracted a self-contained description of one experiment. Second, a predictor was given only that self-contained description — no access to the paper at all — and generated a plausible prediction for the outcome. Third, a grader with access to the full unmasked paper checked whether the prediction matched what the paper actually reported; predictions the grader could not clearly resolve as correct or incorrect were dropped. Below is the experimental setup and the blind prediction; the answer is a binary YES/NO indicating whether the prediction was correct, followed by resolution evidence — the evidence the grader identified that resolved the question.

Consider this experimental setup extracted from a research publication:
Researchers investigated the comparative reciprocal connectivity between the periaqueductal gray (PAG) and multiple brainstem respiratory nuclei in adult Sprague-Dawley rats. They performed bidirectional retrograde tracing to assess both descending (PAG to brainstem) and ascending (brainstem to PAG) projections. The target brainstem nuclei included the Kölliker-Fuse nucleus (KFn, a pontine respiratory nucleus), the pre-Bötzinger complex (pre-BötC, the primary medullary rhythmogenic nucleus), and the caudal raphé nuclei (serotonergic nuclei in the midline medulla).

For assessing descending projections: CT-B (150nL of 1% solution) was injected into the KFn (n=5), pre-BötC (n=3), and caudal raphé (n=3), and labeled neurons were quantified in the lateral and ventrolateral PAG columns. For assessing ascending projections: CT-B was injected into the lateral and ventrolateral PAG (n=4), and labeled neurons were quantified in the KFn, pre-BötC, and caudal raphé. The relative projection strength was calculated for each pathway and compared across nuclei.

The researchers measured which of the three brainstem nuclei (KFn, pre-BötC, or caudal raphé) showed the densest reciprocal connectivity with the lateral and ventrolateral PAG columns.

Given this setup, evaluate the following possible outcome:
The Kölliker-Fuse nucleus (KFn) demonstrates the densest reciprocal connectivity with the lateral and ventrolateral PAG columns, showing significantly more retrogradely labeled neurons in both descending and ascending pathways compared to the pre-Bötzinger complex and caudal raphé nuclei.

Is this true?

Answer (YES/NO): NO